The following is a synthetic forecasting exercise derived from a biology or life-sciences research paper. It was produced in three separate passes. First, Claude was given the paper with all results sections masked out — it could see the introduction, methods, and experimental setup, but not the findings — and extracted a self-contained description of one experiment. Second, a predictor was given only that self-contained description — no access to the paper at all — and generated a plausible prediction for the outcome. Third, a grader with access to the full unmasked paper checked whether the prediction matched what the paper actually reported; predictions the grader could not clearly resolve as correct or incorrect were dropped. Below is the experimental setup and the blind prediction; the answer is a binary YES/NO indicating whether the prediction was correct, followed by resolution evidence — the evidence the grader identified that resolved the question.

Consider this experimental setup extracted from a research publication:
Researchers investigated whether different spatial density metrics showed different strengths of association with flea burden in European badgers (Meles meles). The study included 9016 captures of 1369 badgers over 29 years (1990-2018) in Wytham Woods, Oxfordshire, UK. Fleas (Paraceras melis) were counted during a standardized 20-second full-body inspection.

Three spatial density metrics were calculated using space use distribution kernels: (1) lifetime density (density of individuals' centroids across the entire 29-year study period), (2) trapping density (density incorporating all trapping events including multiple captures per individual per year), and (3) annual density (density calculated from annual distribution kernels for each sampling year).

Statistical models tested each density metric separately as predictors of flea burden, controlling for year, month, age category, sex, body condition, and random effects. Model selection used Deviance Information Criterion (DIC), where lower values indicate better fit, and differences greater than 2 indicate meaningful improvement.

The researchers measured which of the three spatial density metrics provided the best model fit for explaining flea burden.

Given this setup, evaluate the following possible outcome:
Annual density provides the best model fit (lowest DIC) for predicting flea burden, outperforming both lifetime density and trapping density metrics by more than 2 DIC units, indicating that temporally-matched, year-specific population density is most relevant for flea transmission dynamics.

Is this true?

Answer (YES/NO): NO